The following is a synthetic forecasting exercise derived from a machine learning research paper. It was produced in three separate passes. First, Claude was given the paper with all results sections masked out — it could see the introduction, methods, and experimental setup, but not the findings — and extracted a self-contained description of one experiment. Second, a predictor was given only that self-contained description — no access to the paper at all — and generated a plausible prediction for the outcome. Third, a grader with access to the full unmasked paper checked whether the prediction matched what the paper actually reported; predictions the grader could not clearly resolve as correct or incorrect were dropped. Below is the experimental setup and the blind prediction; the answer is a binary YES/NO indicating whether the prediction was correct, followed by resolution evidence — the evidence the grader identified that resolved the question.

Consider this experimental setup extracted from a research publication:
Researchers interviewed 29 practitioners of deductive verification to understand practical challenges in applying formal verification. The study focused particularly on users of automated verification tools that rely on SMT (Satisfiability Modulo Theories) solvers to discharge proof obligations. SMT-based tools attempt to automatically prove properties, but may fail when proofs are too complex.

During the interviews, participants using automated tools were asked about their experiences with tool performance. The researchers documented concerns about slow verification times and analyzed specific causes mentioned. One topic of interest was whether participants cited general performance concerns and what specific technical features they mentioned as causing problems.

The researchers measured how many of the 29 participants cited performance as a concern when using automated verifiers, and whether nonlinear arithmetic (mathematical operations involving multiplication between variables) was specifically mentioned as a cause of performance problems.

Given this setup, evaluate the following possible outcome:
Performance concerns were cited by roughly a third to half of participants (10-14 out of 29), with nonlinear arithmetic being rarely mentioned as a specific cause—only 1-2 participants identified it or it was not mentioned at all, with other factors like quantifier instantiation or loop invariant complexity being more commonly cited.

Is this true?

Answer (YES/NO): NO